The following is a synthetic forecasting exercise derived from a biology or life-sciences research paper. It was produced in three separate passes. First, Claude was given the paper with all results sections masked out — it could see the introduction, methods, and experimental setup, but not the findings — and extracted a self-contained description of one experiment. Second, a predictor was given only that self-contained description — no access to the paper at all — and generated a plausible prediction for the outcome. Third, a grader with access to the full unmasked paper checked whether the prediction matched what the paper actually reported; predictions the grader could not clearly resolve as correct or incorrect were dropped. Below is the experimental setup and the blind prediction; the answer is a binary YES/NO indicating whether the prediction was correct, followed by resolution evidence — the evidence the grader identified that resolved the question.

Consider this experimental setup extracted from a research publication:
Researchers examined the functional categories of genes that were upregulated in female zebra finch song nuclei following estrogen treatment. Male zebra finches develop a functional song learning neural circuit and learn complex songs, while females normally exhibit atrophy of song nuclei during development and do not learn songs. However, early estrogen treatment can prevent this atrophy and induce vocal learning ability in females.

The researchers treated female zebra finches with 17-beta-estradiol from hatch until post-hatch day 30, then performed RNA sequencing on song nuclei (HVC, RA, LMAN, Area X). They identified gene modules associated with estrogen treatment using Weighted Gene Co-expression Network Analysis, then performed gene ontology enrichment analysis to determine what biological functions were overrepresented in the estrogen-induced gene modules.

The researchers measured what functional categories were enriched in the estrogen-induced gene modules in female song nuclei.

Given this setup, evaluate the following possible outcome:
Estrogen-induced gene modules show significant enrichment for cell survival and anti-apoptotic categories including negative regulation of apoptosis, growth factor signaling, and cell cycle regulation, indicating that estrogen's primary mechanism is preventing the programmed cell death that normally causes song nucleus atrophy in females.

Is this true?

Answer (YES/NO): NO